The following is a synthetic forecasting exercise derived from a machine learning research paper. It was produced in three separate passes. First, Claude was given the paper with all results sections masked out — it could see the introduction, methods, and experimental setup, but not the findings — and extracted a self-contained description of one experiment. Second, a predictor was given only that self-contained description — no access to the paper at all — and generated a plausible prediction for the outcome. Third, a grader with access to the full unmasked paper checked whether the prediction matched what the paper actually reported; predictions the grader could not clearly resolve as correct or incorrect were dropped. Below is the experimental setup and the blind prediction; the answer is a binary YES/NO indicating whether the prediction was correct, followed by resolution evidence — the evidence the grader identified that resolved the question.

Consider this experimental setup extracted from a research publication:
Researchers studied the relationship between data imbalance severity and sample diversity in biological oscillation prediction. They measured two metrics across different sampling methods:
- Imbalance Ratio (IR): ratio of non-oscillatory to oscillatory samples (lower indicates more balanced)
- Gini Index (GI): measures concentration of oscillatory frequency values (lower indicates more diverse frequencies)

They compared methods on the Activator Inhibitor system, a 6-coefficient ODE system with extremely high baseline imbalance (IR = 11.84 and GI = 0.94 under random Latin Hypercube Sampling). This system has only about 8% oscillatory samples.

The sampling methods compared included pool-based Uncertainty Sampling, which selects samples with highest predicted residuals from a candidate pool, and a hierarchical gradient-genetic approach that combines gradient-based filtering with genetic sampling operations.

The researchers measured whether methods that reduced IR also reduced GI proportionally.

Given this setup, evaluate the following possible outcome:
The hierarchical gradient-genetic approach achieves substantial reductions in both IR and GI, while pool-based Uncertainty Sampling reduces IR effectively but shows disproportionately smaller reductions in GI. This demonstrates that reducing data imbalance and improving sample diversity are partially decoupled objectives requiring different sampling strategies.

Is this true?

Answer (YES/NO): YES